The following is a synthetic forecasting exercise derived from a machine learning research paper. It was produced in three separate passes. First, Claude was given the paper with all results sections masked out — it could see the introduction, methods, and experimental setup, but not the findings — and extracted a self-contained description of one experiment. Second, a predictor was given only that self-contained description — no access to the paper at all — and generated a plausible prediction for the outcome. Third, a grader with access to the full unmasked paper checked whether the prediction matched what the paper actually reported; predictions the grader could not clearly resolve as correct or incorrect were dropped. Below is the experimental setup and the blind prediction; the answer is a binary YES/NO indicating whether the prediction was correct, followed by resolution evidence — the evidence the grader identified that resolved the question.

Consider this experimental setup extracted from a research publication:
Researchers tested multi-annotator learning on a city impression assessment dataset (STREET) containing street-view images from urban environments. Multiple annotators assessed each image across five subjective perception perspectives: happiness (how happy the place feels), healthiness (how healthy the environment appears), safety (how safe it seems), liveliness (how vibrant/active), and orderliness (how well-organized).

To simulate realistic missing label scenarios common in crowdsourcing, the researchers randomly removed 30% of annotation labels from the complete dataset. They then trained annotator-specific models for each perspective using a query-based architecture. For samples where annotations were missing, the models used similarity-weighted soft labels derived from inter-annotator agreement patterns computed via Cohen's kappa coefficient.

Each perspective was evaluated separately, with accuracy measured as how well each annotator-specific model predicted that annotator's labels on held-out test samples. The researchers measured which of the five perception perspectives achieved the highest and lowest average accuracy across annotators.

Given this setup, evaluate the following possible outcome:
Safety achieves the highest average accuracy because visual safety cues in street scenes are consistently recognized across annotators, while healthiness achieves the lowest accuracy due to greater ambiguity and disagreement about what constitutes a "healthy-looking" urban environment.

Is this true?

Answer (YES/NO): NO